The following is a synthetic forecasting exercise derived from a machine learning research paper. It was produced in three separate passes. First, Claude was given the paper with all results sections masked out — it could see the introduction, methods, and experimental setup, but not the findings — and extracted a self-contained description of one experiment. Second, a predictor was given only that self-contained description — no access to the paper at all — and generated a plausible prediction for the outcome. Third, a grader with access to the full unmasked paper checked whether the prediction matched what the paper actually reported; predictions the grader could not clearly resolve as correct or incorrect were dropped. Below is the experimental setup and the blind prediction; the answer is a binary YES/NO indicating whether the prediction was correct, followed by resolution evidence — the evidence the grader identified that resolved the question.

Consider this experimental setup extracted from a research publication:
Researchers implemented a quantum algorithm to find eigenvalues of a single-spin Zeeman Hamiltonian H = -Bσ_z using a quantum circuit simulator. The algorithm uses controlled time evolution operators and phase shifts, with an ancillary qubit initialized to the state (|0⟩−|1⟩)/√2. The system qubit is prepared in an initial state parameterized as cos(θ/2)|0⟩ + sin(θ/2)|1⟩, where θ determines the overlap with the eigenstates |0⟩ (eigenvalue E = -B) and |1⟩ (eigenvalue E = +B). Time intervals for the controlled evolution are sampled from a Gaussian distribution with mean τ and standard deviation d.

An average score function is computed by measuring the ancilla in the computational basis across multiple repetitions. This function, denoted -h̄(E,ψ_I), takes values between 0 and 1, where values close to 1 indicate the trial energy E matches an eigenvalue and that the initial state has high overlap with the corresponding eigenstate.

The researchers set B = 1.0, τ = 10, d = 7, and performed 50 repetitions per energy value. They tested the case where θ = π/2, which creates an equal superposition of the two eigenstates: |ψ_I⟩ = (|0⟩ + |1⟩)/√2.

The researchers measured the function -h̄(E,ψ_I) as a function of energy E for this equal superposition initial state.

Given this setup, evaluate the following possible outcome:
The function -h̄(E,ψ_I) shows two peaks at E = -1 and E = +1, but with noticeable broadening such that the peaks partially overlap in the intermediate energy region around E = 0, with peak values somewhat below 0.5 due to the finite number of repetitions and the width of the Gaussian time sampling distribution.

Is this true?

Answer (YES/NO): NO